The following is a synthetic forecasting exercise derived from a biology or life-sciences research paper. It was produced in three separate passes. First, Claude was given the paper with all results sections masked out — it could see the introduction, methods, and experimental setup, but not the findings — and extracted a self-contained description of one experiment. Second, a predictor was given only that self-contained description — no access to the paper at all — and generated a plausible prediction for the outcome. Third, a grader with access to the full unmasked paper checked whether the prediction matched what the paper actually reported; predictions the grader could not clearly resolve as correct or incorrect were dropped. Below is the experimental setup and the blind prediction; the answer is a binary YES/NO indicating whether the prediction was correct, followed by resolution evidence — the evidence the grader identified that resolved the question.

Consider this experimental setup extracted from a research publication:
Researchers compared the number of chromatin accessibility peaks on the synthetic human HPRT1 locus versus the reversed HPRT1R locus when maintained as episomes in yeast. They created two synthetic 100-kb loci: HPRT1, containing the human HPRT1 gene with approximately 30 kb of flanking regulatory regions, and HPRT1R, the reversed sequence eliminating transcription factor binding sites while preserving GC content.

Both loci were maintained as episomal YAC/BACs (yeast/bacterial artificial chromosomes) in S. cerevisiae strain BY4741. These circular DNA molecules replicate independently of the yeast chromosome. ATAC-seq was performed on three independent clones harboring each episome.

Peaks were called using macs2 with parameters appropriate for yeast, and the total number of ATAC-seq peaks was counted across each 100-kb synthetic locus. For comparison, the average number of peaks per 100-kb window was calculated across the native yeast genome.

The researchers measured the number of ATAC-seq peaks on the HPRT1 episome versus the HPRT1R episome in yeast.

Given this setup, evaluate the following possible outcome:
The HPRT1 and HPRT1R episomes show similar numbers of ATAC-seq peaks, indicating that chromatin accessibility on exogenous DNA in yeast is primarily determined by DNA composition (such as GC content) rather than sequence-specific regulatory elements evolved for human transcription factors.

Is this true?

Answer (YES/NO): YES